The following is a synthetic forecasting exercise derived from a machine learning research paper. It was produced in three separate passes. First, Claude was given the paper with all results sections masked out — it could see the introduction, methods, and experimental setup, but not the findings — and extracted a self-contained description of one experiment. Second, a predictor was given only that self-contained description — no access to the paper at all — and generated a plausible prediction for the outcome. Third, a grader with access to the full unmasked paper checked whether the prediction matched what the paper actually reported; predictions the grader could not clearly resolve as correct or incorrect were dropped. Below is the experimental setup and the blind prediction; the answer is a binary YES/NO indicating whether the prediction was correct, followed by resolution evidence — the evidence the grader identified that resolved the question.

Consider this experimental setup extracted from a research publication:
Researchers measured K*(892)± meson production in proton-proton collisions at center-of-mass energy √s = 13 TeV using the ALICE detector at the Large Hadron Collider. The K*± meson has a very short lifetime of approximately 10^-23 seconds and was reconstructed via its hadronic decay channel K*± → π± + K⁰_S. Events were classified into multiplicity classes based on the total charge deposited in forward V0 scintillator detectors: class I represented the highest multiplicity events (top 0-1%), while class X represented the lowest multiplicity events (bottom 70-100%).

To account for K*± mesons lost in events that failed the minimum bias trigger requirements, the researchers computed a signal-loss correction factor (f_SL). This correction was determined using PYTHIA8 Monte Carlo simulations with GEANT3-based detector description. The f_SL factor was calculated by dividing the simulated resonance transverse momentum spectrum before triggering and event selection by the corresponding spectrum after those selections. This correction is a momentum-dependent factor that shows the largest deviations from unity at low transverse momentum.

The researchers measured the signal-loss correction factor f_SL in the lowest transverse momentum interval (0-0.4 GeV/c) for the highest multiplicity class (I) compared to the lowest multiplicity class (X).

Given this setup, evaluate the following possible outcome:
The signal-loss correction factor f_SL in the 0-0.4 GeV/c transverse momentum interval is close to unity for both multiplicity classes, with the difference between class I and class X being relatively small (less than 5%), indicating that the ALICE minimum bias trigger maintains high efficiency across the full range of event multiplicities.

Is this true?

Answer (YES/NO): NO